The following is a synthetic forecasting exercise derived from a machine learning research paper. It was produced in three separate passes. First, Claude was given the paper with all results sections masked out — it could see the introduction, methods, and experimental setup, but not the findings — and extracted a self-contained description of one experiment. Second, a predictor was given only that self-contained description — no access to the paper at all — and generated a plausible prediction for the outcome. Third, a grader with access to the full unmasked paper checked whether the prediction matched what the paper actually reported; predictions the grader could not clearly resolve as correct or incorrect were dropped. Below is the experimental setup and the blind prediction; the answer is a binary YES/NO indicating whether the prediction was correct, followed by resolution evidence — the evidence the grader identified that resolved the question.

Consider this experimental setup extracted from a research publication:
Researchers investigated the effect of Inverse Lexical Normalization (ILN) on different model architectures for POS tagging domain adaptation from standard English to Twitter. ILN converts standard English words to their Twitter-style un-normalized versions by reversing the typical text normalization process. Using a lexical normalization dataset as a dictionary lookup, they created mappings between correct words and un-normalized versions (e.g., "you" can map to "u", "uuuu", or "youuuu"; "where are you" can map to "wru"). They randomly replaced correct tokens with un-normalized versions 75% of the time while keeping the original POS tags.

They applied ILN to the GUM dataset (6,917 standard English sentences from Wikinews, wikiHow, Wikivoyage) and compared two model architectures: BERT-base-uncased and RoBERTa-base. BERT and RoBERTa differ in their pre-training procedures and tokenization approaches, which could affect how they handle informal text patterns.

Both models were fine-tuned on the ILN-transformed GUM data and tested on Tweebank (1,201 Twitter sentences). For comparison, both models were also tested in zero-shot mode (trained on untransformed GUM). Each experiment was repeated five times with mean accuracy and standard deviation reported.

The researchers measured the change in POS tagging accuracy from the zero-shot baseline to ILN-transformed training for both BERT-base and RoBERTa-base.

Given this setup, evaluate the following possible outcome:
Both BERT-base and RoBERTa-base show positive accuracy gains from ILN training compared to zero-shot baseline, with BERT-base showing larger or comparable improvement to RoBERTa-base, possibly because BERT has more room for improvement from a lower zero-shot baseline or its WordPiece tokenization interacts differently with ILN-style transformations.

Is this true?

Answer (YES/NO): NO